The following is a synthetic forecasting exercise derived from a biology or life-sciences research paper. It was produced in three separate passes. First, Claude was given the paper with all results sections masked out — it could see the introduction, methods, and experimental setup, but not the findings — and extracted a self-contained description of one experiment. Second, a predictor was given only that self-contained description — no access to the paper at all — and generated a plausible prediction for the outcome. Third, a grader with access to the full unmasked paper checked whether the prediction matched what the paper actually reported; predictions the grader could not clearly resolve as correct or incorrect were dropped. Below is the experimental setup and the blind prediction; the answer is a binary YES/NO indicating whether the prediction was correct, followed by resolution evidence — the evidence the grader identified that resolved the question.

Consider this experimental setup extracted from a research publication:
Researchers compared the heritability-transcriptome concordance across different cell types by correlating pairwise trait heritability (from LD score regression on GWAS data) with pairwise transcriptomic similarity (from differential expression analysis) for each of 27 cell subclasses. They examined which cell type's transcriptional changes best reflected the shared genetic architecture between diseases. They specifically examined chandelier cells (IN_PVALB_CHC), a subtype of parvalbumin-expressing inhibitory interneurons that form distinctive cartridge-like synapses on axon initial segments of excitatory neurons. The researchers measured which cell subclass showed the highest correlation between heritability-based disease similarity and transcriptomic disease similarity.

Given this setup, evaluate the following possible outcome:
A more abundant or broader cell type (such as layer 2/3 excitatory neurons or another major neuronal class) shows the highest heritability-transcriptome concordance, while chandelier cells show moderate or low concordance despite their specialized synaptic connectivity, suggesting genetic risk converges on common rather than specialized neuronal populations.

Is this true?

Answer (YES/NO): NO